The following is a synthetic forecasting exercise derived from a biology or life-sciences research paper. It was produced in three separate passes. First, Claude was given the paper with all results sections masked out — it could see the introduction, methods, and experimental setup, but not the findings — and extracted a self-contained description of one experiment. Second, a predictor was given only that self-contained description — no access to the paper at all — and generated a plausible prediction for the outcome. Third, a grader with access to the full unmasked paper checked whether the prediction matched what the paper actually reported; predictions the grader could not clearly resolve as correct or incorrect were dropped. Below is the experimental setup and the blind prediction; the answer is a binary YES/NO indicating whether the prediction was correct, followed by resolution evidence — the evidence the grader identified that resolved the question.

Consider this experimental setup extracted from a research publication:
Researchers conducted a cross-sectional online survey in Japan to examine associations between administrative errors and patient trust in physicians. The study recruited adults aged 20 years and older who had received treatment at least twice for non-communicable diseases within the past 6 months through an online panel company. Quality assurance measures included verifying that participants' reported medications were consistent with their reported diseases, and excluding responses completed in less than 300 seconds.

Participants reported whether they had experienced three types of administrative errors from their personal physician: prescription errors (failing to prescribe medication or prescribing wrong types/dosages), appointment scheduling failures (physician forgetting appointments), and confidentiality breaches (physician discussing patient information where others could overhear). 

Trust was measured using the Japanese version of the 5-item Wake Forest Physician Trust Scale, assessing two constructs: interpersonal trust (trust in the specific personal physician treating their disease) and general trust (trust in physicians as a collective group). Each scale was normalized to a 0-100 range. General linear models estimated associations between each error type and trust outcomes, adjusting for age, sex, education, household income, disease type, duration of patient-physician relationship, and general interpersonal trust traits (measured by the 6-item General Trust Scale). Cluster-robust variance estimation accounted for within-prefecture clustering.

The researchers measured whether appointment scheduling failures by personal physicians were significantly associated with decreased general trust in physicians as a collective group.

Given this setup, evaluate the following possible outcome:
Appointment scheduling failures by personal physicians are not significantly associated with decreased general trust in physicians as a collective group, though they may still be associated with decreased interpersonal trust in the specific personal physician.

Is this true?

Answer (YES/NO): YES